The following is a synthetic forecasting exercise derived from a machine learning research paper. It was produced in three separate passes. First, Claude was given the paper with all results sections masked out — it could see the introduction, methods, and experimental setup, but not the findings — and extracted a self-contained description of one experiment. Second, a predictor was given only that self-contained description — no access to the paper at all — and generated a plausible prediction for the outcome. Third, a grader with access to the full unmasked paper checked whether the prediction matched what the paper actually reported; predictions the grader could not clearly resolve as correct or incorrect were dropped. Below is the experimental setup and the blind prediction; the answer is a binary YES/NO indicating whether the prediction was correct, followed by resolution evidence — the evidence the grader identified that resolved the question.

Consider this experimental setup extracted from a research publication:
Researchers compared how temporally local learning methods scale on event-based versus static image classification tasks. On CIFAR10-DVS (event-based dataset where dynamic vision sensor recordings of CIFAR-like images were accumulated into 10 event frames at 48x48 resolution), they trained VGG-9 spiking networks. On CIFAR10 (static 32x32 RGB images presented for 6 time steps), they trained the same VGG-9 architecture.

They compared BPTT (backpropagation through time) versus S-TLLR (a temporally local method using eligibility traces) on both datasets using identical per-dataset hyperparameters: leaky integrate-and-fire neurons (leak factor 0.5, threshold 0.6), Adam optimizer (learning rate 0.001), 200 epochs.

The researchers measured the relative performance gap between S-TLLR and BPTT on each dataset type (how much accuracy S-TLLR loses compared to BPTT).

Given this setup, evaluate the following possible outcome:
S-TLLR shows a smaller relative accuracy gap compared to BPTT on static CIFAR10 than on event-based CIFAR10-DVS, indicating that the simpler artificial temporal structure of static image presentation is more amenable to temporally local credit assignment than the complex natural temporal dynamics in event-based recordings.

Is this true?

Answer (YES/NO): YES